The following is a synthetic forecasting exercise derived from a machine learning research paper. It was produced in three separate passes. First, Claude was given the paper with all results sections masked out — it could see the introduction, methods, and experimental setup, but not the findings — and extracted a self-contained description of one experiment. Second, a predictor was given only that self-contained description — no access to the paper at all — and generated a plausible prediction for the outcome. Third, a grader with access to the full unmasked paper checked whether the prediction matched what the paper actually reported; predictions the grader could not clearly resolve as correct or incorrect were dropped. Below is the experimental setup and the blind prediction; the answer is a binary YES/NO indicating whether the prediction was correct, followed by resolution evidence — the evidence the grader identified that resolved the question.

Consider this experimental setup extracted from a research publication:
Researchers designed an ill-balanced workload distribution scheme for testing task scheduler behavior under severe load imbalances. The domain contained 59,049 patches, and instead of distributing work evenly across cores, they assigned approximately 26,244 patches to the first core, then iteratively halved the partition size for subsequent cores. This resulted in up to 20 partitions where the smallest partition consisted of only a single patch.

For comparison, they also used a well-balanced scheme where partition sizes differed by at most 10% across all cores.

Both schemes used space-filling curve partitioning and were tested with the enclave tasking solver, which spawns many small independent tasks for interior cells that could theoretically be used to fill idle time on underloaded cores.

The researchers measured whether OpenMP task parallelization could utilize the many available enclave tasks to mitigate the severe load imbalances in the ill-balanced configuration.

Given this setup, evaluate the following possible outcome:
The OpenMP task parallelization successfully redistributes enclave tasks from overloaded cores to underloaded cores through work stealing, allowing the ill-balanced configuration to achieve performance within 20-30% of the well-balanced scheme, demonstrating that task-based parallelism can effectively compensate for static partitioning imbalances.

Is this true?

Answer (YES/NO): NO